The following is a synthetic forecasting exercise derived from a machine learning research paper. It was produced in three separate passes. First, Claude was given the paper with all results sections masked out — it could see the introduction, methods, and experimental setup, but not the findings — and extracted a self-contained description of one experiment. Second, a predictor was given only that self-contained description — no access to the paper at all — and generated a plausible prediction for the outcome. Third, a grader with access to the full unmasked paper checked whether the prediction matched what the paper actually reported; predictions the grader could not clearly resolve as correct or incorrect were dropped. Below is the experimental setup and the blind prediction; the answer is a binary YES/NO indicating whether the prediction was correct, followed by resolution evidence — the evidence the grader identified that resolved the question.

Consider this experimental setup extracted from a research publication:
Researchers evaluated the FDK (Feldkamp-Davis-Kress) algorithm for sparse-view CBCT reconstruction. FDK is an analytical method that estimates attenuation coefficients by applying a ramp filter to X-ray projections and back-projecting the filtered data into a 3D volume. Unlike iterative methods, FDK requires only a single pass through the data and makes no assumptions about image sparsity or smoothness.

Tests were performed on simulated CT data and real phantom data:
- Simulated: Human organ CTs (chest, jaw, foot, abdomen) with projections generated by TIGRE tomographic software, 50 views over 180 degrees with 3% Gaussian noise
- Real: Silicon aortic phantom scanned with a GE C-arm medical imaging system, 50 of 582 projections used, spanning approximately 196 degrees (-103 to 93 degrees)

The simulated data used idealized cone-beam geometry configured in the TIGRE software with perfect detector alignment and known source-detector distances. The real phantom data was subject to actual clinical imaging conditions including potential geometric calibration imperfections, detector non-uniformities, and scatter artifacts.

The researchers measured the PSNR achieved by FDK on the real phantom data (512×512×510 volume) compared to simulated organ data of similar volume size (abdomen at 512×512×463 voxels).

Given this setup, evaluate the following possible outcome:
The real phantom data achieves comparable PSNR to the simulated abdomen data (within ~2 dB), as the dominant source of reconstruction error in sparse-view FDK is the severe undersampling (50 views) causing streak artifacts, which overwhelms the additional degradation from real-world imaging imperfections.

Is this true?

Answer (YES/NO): NO